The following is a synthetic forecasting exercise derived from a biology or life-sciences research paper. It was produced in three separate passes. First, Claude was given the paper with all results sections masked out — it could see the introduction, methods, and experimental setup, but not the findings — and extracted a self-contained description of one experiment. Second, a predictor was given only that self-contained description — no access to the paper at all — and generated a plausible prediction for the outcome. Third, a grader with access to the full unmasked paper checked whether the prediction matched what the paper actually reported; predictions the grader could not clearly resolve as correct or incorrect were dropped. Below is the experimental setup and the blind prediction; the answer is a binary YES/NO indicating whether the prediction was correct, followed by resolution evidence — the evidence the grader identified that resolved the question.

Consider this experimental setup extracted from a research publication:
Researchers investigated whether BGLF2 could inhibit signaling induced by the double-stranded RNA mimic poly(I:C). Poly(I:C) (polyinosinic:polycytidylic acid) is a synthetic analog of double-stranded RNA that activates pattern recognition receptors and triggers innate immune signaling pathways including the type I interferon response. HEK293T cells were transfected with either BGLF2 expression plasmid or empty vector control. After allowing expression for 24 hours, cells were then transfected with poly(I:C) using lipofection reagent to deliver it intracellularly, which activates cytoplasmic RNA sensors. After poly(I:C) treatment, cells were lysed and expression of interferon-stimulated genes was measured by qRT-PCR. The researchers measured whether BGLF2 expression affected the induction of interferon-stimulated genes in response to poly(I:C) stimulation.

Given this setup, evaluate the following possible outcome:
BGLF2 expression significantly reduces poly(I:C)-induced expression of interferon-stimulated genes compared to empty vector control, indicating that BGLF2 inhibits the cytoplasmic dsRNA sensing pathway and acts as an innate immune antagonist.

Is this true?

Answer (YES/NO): NO